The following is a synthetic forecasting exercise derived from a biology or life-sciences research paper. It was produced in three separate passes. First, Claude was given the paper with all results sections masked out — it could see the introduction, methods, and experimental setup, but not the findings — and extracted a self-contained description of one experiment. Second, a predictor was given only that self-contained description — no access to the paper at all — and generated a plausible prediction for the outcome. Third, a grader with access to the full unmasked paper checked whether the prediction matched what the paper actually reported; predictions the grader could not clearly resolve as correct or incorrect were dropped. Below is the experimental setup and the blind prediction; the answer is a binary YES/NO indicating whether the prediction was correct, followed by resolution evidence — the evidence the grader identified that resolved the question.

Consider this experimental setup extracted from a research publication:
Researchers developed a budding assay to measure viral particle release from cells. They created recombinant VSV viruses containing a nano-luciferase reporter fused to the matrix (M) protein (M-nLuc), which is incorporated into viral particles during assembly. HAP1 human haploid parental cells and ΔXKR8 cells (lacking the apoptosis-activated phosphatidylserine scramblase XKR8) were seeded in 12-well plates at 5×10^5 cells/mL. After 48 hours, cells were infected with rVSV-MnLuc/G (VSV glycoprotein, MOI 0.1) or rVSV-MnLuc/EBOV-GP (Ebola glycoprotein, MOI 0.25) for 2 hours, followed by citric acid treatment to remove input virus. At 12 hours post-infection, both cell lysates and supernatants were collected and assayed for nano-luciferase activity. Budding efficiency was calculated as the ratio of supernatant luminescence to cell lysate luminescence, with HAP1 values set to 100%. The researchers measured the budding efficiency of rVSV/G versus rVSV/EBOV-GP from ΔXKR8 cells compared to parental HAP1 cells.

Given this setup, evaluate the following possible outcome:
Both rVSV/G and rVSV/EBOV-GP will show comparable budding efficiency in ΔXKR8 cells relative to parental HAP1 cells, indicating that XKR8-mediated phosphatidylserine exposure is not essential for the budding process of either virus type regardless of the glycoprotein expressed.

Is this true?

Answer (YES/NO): NO